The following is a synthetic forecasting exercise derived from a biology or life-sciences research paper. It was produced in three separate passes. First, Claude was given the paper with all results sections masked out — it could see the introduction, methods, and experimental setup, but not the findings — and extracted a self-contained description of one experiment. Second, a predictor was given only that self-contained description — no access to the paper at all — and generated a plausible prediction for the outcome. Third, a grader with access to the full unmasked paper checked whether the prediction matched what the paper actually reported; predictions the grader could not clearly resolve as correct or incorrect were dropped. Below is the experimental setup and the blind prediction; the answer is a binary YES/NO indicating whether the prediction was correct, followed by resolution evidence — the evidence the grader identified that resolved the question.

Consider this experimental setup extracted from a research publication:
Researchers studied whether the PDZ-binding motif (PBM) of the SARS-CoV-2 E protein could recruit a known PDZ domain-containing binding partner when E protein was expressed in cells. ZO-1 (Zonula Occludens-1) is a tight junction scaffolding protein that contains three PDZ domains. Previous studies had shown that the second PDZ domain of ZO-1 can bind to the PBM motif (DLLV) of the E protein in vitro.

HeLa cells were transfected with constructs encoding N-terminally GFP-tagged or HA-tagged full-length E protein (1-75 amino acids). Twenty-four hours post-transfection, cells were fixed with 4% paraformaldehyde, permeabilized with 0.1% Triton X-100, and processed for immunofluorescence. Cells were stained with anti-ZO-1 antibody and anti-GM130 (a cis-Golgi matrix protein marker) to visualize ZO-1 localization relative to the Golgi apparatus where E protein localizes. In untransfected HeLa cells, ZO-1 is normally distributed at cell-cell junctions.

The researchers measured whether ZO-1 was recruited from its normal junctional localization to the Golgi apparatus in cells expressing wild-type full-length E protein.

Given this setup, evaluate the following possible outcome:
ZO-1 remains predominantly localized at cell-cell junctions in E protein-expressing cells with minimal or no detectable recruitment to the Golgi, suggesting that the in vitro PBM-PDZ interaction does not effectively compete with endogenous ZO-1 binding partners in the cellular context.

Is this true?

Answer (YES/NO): YES